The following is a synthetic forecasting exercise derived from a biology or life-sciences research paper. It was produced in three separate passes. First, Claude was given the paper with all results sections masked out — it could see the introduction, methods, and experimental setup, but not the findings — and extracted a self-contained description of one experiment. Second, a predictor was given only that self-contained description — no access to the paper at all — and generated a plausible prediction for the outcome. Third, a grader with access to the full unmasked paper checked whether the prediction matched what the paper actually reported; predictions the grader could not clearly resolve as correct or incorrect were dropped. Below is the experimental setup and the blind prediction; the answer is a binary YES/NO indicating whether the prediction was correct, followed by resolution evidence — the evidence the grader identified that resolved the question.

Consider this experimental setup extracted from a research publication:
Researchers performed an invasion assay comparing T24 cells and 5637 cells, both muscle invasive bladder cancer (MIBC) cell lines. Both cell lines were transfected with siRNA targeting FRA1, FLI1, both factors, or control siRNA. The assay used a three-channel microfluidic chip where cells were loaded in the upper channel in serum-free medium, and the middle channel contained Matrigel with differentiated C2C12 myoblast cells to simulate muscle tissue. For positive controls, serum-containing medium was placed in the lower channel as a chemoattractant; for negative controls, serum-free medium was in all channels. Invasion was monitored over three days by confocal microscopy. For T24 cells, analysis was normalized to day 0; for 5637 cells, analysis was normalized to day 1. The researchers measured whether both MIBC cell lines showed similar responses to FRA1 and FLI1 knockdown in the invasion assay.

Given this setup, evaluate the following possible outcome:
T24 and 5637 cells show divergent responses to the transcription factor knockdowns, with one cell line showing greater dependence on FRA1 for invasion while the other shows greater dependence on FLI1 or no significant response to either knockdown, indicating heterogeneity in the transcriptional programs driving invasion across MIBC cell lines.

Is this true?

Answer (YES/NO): YES